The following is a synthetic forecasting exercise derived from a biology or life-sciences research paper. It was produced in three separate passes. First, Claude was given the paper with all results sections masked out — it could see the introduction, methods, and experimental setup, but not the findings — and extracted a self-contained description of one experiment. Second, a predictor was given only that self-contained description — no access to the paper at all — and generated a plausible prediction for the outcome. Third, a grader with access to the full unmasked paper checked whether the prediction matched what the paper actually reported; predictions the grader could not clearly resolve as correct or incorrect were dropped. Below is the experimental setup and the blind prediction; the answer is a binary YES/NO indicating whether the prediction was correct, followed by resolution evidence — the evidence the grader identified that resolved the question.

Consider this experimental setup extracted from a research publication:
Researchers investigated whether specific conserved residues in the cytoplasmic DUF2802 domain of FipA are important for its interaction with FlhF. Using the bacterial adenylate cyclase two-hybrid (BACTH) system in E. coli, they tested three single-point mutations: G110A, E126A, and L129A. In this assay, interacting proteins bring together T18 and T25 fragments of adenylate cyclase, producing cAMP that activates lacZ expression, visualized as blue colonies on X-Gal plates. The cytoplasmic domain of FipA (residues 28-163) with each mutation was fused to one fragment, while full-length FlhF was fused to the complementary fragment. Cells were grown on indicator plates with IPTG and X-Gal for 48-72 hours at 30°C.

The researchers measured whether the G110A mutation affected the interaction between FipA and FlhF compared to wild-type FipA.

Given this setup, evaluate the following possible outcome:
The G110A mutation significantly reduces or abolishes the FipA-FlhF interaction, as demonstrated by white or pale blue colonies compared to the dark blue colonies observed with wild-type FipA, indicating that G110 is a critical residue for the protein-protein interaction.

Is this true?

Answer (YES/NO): YES